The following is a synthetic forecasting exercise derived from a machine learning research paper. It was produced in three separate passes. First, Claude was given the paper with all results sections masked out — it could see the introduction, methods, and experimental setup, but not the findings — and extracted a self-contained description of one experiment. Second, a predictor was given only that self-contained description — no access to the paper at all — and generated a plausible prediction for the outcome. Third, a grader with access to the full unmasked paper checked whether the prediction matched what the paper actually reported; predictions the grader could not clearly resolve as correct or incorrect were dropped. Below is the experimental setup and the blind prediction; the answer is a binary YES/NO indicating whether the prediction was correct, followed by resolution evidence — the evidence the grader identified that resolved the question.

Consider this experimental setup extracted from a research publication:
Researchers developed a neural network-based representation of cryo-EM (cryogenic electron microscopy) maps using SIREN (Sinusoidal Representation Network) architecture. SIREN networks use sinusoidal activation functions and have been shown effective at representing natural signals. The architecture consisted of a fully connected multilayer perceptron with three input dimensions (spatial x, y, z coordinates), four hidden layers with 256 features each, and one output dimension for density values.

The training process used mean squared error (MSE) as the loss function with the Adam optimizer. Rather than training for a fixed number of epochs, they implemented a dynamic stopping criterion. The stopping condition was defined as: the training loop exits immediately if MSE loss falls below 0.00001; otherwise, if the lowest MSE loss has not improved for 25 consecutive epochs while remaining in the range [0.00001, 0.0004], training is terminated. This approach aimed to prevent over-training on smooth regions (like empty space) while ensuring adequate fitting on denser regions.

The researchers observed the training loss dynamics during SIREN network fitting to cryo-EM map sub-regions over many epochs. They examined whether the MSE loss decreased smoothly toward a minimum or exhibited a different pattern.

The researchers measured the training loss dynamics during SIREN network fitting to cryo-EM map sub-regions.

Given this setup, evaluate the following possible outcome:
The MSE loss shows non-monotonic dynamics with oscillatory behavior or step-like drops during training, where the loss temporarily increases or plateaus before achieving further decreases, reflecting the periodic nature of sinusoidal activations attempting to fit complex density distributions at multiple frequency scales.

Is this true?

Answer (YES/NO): YES